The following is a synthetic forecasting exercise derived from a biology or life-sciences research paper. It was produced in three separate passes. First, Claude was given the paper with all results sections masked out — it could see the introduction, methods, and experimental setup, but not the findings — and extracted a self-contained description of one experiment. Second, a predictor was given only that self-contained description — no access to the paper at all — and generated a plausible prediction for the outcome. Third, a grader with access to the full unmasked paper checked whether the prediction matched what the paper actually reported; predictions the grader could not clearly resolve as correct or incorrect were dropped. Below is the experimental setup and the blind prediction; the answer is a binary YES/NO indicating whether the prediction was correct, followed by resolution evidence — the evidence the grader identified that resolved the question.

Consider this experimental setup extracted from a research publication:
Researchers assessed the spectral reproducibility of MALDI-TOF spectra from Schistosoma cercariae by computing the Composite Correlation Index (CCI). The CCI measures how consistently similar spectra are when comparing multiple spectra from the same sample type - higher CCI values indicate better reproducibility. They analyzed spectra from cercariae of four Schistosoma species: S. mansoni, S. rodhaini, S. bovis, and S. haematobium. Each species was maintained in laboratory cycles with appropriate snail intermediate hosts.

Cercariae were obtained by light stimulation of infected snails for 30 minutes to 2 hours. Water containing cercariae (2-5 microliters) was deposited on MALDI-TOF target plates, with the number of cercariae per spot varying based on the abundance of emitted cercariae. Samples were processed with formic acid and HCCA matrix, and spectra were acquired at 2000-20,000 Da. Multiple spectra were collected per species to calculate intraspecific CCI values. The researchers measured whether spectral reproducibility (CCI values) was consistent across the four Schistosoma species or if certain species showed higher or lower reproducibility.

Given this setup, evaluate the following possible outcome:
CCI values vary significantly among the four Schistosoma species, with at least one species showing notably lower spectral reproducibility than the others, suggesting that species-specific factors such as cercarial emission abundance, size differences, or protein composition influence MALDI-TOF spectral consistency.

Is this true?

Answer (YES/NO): NO